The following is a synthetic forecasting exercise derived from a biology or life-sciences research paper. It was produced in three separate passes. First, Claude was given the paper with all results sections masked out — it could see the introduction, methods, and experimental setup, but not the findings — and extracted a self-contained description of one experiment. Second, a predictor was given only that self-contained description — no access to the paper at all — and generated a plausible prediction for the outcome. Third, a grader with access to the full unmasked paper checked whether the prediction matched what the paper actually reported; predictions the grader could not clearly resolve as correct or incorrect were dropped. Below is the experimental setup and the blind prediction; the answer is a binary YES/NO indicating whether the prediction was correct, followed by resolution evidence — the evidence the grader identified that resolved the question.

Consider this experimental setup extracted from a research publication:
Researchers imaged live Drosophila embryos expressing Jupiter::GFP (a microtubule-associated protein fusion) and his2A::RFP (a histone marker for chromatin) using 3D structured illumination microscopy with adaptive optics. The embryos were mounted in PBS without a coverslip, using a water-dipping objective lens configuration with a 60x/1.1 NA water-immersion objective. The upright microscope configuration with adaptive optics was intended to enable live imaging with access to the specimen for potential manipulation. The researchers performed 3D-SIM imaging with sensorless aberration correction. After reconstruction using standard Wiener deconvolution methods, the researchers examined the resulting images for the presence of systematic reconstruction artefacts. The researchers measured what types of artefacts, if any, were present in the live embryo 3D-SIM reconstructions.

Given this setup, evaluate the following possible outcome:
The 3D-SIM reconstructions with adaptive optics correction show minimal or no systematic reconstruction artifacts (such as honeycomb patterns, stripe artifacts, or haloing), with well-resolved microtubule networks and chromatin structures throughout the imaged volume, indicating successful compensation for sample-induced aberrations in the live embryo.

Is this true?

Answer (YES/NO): NO